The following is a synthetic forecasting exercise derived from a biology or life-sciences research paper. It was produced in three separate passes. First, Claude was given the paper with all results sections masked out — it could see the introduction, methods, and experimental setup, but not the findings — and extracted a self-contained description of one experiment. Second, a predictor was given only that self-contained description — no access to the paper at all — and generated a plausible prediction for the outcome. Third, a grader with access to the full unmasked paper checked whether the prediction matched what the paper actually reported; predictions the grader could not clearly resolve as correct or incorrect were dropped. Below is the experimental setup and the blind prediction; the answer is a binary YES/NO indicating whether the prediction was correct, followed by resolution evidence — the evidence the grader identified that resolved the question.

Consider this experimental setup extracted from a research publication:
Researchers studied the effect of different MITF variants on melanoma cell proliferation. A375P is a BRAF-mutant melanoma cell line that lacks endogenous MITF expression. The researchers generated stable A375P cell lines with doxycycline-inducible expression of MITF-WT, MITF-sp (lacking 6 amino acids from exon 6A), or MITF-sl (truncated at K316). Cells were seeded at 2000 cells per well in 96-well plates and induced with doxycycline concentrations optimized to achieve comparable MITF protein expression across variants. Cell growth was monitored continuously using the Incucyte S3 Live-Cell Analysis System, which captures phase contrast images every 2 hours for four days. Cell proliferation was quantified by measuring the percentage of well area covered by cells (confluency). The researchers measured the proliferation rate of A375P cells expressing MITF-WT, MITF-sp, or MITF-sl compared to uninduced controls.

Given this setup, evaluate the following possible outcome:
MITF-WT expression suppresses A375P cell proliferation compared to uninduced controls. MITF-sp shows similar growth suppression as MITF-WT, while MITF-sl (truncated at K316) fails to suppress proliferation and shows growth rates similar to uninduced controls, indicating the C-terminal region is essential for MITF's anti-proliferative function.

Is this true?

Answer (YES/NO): NO